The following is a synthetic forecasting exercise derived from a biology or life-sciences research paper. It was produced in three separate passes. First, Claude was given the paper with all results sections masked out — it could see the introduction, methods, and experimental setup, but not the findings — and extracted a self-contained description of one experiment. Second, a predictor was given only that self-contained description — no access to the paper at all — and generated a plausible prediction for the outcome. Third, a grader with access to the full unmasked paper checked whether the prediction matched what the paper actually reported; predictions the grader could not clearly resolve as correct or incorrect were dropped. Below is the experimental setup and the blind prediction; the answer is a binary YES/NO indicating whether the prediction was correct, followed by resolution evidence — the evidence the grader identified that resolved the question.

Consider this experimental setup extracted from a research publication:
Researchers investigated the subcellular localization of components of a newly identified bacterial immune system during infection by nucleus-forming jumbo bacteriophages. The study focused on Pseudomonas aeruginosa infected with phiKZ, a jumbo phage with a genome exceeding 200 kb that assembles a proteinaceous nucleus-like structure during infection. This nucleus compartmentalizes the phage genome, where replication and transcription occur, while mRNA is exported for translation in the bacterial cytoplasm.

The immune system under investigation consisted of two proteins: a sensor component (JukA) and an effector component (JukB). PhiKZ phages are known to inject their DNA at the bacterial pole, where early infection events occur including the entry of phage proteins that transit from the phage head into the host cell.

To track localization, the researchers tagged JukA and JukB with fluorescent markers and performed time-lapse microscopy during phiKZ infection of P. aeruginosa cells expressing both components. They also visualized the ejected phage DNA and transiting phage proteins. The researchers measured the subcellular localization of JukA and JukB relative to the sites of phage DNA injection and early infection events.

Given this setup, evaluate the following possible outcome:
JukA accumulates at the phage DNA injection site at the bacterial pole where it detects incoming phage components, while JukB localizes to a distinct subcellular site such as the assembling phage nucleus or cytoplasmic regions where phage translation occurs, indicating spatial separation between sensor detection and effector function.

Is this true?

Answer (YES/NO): NO